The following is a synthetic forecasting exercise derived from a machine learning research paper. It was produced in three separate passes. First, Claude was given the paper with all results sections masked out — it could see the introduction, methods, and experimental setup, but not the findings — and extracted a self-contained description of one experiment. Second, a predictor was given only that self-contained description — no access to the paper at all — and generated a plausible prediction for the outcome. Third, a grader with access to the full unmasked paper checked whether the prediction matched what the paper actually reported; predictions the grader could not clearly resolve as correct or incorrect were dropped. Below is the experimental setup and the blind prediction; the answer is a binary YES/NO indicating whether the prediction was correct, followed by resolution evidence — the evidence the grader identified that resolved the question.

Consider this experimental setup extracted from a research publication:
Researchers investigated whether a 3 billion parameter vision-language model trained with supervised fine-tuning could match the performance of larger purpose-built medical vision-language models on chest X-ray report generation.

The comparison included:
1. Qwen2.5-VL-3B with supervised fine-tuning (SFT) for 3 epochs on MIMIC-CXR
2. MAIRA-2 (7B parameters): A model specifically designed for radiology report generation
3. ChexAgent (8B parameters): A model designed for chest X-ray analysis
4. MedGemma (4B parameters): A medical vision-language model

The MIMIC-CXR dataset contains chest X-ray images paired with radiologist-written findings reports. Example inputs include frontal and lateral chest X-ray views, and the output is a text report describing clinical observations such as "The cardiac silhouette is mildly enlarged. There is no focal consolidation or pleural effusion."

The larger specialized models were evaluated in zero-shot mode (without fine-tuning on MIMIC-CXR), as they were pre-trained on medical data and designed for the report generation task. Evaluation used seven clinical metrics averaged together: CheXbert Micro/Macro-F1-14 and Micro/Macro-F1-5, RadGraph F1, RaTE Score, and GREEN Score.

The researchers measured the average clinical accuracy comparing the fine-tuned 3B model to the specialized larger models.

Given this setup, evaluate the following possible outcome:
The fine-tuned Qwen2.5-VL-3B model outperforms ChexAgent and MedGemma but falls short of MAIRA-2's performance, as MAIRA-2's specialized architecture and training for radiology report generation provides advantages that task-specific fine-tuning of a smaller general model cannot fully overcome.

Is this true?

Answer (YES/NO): NO